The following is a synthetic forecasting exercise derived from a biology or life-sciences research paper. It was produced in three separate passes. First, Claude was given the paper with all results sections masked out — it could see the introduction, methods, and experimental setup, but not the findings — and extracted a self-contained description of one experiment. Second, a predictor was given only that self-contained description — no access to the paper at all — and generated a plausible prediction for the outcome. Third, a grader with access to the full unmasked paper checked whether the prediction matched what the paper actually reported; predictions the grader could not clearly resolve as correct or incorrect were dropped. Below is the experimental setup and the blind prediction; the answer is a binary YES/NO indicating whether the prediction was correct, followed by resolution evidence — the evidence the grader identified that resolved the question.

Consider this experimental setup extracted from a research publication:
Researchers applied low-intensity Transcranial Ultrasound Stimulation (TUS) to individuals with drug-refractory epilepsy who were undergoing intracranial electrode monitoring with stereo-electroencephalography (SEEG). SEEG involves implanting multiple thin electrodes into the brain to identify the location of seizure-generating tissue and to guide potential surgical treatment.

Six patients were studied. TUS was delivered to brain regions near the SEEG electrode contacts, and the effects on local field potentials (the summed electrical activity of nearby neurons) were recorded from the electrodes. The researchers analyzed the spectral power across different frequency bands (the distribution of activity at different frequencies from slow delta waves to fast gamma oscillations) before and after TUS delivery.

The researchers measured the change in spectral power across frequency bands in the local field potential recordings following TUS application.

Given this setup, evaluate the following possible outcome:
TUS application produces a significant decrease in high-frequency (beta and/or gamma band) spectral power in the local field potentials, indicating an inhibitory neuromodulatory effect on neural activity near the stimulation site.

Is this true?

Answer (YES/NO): YES